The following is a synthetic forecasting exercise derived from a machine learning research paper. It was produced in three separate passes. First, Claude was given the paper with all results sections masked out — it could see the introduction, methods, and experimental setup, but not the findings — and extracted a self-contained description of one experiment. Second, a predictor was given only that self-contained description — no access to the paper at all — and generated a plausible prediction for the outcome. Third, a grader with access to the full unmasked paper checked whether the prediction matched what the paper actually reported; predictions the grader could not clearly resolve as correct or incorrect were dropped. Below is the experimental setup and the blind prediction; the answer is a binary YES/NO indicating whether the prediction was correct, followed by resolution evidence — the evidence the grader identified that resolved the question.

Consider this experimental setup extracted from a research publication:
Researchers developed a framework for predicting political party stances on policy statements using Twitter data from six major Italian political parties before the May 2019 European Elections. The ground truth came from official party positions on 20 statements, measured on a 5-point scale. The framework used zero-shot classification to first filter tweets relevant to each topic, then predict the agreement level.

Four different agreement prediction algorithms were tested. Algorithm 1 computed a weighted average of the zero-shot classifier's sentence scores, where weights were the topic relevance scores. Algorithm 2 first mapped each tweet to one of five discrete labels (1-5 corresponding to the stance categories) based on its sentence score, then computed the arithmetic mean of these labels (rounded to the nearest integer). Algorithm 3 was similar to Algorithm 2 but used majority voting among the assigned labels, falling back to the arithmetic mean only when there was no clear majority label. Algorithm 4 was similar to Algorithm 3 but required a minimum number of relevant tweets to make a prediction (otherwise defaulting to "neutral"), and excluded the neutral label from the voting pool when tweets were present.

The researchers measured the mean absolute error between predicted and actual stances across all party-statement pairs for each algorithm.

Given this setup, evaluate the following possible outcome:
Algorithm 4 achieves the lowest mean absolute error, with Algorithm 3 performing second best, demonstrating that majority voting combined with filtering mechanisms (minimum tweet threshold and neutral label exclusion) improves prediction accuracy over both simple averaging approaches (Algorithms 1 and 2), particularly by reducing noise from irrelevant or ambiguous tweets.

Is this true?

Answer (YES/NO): NO